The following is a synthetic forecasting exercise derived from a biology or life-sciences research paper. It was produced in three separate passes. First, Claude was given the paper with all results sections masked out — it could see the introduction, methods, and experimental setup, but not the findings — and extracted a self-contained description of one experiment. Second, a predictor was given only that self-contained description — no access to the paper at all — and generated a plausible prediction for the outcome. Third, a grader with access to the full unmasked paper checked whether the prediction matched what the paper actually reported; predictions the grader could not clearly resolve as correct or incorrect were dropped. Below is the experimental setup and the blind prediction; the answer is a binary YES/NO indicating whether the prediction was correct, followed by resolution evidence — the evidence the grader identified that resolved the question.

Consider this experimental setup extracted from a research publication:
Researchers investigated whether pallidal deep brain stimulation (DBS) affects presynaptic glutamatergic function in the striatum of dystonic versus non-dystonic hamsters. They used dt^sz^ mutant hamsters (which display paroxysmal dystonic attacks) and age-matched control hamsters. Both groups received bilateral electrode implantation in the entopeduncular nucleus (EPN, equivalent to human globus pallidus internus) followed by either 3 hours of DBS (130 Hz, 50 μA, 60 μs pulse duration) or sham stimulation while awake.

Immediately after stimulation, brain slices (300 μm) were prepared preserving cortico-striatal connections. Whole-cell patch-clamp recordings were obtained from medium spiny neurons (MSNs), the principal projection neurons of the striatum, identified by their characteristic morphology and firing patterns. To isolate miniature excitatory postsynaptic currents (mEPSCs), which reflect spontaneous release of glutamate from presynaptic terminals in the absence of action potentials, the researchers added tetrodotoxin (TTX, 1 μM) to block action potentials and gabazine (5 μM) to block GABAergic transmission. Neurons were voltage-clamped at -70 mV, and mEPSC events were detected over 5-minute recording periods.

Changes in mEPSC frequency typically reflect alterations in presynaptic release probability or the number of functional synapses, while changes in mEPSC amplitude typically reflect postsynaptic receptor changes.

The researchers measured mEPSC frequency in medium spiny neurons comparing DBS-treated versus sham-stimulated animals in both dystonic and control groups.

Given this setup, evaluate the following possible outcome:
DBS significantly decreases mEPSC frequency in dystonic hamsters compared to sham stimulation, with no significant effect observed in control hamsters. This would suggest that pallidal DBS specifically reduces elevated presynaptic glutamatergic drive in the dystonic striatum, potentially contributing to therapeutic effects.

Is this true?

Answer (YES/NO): YES